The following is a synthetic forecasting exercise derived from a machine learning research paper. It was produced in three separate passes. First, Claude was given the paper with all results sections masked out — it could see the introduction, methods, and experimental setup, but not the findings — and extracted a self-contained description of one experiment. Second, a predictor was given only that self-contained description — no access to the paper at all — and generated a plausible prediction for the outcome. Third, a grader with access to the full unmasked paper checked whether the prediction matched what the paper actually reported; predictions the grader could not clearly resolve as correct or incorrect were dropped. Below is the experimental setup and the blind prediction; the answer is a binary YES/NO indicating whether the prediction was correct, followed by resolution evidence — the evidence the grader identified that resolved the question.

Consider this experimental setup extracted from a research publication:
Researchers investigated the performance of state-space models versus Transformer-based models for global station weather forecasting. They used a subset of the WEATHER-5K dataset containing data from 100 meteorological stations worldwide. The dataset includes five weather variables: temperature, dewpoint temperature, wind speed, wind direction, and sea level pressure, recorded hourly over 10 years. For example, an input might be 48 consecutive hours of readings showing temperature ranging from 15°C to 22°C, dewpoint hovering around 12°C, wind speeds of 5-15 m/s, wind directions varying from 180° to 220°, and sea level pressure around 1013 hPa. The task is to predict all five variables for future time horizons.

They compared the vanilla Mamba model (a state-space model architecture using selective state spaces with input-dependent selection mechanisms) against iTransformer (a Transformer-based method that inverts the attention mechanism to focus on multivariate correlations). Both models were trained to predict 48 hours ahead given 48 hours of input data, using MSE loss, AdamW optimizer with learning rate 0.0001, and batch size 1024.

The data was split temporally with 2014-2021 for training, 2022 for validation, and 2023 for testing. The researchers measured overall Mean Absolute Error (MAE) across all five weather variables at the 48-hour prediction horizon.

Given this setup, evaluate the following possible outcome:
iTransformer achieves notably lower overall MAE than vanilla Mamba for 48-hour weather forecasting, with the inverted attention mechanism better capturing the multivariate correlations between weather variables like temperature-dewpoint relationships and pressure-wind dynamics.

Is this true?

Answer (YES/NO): NO